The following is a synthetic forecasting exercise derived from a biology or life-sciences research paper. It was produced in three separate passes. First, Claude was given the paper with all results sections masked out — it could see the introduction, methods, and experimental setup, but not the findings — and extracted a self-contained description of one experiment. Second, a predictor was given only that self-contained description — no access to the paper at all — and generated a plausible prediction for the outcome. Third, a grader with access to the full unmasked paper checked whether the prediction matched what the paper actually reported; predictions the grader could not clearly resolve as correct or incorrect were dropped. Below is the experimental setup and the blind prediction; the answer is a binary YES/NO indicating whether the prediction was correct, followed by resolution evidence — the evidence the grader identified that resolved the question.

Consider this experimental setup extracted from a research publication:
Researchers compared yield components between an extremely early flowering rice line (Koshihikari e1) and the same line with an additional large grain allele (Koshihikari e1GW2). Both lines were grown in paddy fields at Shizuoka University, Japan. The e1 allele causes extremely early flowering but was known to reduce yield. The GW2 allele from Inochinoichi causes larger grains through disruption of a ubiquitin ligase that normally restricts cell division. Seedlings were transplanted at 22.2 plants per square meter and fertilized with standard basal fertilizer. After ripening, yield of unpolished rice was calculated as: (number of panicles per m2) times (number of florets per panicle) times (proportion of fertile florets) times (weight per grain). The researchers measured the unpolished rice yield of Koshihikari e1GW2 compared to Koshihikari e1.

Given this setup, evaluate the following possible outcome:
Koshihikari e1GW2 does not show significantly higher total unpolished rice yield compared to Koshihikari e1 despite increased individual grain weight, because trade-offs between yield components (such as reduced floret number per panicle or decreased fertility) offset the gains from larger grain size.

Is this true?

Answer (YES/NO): NO